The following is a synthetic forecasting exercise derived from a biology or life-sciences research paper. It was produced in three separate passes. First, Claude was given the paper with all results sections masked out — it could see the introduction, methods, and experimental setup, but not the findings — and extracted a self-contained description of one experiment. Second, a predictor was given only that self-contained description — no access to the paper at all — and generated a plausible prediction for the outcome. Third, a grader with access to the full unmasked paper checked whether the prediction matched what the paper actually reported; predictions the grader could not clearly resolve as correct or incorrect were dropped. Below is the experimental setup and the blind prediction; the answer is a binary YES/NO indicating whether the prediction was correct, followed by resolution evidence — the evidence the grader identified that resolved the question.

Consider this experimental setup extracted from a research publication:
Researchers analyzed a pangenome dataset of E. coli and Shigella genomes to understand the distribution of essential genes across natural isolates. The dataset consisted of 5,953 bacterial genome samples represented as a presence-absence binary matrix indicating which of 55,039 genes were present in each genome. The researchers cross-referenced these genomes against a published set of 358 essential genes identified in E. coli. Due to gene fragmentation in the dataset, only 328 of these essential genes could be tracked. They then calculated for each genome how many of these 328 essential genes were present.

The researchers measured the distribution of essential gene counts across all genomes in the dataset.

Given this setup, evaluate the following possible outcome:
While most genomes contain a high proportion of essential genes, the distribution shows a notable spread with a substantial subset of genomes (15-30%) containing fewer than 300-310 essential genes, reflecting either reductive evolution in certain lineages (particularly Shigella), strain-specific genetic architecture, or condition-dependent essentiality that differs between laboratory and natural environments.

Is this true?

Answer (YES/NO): NO